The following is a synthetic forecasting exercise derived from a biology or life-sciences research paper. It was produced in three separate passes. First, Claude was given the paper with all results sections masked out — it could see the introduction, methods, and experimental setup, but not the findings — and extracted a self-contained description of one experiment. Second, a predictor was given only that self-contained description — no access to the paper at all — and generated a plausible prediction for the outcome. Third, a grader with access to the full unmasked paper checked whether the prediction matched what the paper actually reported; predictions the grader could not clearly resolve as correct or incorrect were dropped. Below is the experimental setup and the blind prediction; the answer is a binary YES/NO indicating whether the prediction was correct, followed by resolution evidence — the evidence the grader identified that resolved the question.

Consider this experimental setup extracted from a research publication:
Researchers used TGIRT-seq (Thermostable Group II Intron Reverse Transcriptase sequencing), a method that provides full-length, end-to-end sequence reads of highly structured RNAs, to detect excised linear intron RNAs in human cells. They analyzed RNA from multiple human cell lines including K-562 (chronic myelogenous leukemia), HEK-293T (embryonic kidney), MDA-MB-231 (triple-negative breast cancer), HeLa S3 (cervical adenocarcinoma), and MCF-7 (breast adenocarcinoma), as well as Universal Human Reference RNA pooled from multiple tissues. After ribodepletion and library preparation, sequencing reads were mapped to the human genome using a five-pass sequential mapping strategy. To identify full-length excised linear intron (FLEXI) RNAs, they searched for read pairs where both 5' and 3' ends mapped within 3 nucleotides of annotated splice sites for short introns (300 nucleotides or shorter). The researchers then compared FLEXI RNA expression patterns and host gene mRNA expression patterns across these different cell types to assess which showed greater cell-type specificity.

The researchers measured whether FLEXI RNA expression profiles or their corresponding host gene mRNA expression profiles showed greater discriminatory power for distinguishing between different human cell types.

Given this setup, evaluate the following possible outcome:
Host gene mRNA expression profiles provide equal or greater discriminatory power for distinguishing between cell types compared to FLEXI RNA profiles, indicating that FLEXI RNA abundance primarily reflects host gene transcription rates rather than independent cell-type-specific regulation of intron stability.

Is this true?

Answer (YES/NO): NO